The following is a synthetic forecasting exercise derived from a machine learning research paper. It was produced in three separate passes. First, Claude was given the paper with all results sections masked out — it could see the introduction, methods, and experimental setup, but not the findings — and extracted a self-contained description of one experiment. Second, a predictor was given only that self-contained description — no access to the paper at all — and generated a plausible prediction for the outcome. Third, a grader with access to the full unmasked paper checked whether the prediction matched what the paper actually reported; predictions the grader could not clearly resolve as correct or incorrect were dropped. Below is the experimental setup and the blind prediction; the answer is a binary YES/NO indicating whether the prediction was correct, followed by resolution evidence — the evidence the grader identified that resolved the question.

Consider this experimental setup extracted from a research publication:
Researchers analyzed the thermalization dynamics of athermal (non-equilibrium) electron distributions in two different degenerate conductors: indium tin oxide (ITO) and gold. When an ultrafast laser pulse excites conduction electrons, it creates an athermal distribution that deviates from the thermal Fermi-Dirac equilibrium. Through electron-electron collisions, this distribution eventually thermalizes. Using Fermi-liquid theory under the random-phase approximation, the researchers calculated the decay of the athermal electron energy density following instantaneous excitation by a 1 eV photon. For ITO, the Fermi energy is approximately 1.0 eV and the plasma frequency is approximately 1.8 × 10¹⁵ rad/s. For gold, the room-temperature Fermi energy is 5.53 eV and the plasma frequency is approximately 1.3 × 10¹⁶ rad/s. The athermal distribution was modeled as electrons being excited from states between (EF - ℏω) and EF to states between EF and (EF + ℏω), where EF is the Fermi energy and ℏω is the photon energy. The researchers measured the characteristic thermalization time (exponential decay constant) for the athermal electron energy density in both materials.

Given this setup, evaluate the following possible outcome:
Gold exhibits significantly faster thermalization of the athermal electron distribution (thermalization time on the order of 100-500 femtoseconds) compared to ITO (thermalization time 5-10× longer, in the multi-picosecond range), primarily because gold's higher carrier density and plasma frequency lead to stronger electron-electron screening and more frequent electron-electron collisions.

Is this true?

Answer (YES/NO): NO